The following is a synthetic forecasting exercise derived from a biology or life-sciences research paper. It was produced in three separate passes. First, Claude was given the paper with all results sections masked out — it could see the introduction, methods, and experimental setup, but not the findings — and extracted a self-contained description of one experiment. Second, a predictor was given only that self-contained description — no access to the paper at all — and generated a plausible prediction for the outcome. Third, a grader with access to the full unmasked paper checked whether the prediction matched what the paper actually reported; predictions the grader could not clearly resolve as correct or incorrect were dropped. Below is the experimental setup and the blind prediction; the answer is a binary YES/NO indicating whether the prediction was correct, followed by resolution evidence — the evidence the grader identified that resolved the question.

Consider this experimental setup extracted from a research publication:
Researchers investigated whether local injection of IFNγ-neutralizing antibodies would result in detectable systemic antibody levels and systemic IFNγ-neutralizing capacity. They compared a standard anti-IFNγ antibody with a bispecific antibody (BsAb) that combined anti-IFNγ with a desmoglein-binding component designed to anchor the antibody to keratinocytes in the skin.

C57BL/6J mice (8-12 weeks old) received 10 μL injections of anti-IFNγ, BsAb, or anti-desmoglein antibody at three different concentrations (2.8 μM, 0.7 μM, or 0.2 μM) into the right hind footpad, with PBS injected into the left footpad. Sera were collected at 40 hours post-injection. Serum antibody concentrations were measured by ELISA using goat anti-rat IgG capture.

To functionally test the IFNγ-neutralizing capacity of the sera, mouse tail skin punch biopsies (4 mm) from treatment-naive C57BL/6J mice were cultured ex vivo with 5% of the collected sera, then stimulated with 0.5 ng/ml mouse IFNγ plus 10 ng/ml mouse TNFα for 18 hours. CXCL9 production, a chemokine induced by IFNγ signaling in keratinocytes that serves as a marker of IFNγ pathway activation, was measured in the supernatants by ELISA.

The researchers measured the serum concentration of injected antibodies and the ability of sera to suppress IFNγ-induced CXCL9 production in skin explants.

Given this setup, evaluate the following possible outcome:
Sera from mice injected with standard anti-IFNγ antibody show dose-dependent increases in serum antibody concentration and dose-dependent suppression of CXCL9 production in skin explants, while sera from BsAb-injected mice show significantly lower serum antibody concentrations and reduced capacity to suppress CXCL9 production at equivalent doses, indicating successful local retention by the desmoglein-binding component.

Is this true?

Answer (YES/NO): YES